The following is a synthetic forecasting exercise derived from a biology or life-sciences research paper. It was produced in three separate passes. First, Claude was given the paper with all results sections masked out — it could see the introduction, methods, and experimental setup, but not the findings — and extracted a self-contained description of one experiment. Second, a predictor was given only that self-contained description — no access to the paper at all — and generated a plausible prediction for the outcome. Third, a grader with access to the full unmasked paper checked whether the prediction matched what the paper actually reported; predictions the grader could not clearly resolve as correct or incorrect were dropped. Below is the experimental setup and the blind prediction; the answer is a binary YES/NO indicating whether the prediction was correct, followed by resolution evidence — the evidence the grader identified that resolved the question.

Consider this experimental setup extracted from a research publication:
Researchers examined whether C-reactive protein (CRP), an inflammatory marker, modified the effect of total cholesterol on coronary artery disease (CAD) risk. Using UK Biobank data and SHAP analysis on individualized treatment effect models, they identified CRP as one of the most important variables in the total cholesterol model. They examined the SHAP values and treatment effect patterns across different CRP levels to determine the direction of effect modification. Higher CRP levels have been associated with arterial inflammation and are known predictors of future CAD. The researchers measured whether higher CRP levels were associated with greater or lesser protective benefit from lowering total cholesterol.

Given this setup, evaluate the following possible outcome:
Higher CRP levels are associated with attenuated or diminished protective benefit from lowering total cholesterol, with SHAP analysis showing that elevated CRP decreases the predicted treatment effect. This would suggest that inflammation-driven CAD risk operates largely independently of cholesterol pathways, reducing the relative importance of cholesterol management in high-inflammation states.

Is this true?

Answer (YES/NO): YES